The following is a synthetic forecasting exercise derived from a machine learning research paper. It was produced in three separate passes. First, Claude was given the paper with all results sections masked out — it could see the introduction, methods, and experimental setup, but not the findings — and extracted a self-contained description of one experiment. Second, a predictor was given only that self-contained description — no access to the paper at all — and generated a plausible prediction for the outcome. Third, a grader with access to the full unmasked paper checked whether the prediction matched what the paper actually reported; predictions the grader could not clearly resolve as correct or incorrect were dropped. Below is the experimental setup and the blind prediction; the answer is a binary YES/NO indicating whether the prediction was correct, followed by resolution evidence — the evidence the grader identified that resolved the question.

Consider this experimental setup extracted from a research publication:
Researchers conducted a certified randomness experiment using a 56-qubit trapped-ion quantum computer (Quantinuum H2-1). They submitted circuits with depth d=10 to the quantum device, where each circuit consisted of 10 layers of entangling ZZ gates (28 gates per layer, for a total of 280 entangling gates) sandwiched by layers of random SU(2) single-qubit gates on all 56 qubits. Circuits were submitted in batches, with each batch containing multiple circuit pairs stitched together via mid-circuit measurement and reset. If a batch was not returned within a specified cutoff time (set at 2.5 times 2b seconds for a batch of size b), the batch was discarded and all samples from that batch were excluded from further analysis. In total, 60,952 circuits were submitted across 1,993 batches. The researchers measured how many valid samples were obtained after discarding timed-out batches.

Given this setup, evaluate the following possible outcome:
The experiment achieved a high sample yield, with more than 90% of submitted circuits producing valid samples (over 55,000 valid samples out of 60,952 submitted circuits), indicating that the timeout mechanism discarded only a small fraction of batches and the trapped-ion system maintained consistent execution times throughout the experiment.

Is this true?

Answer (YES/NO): NO